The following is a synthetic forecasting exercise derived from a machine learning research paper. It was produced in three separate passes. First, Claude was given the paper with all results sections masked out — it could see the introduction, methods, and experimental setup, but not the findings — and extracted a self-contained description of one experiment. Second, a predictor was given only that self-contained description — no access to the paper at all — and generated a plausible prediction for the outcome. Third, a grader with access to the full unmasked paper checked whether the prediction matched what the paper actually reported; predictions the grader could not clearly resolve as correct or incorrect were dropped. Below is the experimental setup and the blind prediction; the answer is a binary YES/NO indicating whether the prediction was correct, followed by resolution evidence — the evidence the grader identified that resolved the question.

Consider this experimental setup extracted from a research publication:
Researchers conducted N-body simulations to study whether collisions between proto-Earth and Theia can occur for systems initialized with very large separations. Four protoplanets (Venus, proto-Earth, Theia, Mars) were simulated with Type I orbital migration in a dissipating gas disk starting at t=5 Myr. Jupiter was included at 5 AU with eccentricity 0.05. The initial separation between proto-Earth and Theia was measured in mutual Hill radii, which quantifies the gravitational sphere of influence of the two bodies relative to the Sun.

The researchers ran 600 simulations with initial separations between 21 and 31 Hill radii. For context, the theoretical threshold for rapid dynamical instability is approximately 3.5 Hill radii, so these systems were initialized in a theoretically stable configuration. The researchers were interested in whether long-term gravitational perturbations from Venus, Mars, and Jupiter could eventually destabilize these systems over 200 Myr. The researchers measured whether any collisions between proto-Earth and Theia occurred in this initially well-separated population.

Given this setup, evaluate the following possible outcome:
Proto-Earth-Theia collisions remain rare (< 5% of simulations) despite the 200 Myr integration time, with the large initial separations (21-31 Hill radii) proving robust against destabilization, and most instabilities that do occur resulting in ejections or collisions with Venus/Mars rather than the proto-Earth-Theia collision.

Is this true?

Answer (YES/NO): YES